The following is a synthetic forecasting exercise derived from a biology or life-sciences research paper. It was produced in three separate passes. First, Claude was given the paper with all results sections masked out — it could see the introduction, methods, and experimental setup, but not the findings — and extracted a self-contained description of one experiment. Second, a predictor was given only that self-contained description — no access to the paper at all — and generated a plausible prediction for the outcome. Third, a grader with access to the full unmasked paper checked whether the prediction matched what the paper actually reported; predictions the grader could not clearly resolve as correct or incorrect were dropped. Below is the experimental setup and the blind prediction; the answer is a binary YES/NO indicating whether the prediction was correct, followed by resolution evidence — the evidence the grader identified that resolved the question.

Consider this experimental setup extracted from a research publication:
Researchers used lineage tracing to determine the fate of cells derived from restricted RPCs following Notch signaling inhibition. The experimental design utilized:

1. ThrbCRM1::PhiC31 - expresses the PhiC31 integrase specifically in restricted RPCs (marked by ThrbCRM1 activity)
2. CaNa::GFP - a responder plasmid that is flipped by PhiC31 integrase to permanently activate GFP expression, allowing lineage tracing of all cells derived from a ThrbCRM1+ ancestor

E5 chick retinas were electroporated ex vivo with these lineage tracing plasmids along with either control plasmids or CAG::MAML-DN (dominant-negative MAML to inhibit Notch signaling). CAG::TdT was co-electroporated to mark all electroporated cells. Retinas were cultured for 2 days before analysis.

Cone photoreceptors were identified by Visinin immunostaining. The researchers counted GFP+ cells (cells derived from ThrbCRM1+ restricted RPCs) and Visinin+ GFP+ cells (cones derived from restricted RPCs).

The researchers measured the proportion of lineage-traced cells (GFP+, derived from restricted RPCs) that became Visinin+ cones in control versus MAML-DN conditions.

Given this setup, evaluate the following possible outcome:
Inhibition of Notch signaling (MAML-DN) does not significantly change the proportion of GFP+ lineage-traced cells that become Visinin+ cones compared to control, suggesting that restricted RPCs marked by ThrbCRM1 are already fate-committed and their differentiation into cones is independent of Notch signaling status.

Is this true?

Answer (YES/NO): YES